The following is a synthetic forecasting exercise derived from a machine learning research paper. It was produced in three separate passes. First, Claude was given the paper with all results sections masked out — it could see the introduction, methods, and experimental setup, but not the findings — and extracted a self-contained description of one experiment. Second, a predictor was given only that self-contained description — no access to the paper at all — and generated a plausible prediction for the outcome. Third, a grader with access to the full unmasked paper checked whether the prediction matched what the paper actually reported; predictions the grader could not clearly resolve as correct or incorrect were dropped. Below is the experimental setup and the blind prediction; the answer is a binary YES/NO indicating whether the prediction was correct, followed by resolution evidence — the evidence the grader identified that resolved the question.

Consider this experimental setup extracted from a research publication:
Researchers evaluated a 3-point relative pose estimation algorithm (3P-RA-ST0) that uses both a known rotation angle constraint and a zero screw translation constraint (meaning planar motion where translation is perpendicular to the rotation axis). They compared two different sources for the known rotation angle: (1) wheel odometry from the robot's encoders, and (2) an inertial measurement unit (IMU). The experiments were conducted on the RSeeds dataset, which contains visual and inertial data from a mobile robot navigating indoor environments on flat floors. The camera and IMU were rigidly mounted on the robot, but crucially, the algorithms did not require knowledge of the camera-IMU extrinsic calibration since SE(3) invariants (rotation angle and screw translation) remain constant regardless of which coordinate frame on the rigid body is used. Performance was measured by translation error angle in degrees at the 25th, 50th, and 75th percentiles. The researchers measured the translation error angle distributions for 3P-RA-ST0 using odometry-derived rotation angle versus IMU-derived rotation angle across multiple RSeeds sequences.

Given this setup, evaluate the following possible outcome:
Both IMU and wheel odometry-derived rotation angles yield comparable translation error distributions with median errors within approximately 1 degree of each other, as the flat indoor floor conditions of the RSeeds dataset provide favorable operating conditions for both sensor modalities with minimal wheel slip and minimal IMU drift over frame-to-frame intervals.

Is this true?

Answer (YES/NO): NO